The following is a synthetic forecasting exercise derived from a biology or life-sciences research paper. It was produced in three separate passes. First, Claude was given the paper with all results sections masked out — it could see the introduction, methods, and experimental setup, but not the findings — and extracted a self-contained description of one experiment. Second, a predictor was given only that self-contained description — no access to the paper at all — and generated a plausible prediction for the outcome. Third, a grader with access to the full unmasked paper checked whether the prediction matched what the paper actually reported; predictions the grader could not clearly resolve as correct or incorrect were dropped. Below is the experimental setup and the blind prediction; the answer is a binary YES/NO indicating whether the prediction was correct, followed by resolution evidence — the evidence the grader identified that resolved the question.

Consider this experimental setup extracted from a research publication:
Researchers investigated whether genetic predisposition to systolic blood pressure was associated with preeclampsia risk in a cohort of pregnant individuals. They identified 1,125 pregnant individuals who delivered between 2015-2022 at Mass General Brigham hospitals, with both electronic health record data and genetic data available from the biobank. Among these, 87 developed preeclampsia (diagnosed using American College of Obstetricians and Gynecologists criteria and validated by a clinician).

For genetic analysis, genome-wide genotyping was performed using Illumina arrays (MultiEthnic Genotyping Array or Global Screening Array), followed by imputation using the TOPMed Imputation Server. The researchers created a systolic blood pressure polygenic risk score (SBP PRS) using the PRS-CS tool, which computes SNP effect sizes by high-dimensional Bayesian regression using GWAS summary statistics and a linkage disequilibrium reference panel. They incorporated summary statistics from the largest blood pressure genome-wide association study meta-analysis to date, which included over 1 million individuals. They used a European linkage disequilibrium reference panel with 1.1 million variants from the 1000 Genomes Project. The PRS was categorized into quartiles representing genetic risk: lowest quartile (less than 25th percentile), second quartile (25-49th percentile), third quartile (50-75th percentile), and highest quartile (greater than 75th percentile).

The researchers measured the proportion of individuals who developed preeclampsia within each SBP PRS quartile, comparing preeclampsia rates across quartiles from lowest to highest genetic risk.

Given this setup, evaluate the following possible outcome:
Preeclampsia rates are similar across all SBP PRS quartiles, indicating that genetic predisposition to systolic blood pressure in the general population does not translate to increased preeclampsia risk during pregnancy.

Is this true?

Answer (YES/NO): NO